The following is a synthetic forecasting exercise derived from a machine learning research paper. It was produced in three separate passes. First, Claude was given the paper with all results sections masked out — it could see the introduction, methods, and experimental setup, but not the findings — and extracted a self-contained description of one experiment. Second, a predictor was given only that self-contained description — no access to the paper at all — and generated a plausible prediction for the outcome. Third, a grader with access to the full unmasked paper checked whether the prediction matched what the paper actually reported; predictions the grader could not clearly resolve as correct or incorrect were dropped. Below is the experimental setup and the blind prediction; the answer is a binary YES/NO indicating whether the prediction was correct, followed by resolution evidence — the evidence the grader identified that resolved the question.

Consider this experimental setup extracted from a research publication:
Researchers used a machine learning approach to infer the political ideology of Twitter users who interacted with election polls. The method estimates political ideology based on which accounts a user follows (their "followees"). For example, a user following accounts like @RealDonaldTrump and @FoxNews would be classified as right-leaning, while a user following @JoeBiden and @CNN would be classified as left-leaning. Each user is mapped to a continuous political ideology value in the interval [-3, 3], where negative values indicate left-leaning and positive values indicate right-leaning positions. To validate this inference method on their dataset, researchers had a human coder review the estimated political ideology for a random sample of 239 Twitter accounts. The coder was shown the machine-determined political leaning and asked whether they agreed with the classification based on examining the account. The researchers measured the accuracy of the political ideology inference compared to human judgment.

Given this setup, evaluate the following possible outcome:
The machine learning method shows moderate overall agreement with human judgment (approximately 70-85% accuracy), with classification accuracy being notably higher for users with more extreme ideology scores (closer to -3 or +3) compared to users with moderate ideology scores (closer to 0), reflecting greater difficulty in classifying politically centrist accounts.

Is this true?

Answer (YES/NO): NO